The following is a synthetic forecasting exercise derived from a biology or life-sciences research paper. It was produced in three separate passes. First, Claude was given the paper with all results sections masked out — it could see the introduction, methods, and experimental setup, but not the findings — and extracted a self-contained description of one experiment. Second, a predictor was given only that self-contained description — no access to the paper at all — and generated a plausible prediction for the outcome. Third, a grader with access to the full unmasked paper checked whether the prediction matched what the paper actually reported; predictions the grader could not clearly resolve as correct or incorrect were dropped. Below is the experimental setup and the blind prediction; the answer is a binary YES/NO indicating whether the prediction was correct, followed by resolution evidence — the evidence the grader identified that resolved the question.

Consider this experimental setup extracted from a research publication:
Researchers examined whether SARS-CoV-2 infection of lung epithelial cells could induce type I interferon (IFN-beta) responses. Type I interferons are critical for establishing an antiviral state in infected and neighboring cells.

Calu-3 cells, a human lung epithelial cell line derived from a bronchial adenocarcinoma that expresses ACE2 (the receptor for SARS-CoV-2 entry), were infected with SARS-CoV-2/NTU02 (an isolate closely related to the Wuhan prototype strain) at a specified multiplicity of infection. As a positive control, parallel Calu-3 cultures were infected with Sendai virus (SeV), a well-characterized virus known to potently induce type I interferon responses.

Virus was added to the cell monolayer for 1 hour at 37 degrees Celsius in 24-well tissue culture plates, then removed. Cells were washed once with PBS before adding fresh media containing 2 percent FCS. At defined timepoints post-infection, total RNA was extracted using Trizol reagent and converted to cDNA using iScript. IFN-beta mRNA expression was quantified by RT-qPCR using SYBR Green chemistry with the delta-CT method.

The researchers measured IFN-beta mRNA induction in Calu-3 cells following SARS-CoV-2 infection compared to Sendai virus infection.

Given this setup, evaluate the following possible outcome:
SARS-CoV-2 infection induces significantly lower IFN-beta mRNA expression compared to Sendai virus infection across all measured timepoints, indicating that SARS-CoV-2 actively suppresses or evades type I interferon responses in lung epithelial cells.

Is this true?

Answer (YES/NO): NO